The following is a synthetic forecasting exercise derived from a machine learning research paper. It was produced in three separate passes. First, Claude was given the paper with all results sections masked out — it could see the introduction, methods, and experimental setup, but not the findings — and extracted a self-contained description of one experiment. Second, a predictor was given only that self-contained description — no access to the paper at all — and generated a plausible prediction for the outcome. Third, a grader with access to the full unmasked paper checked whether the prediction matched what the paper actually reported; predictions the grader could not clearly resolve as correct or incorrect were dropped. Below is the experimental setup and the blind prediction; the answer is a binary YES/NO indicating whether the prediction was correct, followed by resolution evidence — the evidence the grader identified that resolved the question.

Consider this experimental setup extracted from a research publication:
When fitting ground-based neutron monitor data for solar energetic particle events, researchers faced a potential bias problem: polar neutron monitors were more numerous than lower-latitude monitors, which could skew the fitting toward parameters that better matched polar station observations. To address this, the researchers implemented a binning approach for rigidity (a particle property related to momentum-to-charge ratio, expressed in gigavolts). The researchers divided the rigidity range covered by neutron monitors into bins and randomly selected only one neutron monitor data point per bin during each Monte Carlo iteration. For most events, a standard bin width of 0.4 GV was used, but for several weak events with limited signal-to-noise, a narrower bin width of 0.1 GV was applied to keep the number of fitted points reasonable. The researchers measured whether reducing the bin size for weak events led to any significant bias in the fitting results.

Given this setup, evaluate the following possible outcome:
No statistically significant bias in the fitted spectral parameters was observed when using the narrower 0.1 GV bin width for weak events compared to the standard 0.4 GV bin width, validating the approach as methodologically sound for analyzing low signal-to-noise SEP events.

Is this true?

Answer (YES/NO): YES